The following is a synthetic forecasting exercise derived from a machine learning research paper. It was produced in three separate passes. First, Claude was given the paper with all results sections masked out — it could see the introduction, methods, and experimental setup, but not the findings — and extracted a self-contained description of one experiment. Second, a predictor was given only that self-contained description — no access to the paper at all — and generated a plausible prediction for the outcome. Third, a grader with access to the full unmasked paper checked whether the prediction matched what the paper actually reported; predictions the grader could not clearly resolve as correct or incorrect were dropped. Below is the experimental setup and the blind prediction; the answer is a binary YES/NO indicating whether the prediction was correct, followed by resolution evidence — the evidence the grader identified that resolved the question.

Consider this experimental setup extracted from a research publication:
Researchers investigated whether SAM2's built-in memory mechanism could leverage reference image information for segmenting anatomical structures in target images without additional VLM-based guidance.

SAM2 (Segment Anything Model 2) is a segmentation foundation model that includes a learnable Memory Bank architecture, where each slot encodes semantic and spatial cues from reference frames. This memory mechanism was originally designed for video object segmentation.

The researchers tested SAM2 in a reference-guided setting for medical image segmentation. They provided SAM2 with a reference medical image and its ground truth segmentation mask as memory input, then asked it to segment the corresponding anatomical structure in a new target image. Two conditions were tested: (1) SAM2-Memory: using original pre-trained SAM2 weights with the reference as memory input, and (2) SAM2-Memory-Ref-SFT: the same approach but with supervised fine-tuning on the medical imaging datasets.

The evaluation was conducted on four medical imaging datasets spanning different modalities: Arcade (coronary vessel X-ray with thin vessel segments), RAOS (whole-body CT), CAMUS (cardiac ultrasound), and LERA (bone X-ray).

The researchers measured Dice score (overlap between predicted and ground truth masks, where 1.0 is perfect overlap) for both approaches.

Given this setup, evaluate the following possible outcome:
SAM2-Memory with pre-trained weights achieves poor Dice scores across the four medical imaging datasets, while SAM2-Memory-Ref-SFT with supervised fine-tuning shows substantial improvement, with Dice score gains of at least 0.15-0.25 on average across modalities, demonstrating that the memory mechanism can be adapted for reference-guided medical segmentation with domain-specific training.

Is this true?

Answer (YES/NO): NO